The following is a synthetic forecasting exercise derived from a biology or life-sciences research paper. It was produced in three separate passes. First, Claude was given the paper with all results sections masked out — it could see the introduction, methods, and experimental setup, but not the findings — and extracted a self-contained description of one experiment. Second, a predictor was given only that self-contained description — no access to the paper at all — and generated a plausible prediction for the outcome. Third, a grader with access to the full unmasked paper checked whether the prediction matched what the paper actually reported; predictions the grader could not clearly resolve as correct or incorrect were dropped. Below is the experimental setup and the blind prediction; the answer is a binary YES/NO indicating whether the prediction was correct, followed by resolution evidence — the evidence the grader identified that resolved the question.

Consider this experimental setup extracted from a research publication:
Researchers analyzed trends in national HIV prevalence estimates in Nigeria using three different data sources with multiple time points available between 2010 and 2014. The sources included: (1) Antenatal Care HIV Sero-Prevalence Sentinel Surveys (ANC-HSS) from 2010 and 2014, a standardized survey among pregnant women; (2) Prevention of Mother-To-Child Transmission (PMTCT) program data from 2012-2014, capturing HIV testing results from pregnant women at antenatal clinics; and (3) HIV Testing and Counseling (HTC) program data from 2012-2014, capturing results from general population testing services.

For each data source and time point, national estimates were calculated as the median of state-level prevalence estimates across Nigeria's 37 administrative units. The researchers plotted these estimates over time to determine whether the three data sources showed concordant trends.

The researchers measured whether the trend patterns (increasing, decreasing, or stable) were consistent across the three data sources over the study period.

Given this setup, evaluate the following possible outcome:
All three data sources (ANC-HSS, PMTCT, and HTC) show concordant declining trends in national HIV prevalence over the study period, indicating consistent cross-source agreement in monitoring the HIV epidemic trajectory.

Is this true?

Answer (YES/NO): YES